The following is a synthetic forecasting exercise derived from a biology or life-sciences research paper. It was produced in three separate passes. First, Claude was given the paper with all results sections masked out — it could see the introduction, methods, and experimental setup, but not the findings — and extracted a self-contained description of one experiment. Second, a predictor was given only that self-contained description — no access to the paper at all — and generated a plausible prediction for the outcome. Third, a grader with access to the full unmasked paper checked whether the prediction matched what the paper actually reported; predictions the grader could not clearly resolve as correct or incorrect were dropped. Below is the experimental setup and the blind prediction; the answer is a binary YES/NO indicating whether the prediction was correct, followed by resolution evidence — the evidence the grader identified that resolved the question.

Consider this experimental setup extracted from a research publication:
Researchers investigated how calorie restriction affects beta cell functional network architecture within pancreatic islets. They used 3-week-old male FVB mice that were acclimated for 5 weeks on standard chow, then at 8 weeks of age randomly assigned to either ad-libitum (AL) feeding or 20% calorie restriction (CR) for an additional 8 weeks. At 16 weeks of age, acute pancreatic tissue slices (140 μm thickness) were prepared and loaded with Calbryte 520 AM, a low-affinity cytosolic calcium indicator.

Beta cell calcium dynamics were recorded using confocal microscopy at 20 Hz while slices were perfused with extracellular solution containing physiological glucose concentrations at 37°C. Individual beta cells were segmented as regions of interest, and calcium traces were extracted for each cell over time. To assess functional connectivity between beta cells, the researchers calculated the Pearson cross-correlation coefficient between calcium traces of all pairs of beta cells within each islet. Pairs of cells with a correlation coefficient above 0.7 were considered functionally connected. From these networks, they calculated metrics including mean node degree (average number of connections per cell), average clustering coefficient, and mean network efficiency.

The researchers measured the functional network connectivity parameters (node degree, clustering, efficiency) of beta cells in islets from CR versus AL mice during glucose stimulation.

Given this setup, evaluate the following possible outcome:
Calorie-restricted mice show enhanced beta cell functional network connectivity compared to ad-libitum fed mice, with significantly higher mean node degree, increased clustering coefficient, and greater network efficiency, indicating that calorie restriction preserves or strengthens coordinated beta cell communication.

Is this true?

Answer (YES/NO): NO